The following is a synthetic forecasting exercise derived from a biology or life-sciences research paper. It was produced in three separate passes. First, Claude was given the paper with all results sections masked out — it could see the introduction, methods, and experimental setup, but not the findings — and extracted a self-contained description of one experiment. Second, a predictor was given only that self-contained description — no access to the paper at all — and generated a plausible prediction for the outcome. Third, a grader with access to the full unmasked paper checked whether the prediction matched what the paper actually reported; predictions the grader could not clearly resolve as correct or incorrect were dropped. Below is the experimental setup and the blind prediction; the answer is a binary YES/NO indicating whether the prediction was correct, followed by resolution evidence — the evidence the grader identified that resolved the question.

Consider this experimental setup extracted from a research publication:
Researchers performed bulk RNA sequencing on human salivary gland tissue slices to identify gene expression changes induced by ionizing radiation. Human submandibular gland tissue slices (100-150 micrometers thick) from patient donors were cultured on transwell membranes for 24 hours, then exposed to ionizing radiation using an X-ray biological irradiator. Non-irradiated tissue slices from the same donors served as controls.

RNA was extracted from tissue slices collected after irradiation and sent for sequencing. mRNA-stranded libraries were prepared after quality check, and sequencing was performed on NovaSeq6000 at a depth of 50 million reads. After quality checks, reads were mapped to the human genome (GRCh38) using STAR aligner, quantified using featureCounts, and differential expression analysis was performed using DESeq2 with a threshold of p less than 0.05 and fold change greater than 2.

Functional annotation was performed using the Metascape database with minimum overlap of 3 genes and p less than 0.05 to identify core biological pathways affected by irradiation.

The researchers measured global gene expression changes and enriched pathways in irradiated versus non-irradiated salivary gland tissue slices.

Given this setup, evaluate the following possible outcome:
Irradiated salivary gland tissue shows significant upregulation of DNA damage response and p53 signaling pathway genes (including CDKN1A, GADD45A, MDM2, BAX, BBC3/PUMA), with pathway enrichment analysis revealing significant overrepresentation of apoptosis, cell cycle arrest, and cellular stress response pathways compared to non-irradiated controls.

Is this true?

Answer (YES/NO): YES